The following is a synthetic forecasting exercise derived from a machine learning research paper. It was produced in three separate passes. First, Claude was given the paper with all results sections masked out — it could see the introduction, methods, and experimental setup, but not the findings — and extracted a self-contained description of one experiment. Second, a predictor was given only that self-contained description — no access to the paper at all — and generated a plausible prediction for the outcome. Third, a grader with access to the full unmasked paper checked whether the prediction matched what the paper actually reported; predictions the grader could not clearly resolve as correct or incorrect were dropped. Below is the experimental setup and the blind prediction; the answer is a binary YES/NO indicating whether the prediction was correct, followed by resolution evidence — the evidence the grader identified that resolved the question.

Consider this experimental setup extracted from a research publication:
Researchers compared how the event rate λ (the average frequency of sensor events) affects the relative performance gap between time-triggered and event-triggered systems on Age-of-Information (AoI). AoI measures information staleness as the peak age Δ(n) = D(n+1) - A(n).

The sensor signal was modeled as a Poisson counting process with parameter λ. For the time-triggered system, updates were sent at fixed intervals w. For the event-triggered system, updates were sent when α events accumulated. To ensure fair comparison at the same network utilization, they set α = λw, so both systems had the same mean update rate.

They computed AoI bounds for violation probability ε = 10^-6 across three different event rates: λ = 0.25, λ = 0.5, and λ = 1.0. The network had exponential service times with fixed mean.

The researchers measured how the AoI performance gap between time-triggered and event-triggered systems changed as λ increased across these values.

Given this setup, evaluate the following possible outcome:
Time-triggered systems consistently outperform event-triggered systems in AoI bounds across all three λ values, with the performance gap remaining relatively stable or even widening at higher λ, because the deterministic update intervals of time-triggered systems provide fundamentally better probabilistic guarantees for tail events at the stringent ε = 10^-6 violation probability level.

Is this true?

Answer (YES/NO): NO